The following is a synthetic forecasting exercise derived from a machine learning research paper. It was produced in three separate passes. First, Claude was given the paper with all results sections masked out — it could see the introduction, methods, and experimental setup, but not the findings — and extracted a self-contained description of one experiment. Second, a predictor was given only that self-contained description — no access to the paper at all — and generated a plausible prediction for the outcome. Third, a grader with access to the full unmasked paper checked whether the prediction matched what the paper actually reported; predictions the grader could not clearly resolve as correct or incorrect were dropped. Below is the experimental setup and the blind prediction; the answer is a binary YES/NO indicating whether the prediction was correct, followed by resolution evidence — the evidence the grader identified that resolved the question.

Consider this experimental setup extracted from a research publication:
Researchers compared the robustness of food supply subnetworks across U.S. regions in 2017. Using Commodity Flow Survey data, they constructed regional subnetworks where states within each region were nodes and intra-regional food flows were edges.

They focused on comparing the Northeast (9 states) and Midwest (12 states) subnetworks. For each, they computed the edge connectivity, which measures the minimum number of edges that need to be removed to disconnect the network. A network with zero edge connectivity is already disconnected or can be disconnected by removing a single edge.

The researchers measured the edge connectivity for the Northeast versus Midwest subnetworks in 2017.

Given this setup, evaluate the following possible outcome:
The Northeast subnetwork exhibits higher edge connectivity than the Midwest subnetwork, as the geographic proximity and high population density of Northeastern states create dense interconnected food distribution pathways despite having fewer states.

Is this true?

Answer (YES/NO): NO